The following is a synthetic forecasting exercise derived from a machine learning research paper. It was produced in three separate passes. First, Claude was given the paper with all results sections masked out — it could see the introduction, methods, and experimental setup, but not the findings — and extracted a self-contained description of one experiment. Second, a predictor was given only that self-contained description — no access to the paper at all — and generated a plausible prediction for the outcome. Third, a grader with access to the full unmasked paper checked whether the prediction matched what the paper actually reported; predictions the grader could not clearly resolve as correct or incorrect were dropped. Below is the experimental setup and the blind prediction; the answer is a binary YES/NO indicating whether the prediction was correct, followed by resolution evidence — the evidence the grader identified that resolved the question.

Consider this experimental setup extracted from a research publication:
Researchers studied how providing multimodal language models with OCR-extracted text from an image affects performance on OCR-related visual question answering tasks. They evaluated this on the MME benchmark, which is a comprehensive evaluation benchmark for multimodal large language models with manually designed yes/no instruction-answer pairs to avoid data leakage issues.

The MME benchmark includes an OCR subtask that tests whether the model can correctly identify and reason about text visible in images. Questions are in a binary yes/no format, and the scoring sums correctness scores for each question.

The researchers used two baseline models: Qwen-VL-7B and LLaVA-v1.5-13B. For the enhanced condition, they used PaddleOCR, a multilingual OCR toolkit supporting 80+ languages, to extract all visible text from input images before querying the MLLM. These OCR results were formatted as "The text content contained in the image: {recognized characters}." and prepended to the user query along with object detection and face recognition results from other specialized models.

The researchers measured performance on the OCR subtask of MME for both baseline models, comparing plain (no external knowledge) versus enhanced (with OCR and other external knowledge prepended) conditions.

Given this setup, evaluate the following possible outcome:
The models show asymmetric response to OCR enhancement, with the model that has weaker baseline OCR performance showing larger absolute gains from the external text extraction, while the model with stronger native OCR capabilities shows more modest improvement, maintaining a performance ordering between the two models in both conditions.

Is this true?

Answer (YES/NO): NO